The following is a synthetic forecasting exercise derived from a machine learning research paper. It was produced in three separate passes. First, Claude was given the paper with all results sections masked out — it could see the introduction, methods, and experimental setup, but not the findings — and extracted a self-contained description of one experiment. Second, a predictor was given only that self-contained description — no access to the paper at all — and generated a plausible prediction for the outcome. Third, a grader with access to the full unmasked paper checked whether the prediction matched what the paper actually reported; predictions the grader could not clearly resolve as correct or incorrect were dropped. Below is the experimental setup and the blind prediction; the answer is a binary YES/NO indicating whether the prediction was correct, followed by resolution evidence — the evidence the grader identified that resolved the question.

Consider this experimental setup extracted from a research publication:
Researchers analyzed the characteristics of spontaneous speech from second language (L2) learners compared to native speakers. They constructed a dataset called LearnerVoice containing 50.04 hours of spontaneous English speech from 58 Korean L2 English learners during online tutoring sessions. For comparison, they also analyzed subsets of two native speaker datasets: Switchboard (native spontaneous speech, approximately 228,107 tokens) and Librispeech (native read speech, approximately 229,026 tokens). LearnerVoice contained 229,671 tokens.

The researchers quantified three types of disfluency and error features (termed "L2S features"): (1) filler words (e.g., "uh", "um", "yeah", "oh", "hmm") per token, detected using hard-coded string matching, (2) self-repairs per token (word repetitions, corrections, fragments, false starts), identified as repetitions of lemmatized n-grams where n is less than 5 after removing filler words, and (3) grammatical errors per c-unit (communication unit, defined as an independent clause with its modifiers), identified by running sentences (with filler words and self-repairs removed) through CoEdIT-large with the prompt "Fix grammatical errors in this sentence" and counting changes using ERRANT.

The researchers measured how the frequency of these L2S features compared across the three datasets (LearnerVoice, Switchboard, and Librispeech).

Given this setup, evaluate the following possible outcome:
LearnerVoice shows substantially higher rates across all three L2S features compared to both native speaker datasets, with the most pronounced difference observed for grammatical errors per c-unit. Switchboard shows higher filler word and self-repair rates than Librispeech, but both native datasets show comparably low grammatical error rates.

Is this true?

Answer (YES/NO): NO